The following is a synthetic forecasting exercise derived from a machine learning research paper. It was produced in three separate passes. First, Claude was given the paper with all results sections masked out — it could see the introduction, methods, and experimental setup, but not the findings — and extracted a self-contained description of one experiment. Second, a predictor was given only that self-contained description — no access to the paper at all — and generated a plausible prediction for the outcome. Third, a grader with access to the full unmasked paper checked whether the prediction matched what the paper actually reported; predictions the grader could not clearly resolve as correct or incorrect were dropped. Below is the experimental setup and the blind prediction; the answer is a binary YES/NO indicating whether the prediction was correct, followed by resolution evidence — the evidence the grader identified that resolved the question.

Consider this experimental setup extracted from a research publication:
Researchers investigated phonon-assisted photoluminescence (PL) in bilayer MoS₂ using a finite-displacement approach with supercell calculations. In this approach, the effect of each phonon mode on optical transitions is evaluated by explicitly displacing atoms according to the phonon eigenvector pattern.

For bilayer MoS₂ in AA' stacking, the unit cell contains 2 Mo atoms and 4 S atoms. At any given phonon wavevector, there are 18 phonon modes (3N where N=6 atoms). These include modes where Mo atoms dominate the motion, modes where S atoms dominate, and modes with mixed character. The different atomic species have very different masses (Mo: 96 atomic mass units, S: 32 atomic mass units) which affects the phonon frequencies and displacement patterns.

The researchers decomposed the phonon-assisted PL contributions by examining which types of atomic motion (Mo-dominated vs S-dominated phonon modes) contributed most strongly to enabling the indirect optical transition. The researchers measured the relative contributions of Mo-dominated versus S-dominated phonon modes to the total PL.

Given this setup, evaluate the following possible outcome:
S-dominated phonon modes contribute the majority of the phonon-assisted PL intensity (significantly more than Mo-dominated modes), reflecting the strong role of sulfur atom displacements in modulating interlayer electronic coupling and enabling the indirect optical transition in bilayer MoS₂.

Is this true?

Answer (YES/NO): NO